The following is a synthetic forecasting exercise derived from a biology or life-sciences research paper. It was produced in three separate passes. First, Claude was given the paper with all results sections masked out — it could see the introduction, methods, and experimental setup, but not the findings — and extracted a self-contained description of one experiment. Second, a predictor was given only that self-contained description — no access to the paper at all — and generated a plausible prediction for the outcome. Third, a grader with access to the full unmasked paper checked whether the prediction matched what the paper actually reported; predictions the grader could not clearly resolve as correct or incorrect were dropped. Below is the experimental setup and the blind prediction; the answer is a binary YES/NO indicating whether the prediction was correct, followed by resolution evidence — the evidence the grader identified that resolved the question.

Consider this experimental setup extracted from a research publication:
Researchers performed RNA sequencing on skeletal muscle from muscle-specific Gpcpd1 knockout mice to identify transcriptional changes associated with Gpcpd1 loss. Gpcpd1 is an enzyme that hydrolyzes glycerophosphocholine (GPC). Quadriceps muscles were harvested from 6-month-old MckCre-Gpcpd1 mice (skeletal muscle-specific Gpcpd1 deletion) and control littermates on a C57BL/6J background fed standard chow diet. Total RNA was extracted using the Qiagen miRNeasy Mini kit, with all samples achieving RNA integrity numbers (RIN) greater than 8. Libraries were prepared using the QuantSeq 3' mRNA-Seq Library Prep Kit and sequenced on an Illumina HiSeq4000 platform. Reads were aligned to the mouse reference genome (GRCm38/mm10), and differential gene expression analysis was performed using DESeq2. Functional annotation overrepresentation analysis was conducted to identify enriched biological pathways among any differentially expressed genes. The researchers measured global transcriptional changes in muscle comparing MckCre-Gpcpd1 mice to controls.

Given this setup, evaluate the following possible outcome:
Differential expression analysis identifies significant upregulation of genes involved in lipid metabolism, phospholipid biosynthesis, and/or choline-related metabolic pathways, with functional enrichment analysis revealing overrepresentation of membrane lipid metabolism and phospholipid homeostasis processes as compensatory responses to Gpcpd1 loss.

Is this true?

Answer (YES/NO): NO